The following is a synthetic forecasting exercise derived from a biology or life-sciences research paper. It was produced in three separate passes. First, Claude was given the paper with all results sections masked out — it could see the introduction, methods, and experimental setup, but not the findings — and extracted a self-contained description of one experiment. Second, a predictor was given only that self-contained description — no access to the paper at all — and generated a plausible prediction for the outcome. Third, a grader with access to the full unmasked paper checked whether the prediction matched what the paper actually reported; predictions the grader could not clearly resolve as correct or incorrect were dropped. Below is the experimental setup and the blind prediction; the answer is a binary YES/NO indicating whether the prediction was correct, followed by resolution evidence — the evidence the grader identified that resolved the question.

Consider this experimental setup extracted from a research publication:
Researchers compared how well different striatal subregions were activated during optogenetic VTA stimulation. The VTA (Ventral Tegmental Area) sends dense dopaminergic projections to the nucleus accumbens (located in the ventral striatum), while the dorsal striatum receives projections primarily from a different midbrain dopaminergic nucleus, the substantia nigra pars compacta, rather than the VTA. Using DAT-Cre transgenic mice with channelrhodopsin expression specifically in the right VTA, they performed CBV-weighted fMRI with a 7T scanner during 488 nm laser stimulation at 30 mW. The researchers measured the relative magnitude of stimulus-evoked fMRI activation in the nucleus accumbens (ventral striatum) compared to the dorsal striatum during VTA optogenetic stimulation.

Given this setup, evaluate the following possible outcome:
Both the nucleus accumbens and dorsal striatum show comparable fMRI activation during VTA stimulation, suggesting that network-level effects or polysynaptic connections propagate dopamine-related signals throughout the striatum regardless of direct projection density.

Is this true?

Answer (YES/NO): NO